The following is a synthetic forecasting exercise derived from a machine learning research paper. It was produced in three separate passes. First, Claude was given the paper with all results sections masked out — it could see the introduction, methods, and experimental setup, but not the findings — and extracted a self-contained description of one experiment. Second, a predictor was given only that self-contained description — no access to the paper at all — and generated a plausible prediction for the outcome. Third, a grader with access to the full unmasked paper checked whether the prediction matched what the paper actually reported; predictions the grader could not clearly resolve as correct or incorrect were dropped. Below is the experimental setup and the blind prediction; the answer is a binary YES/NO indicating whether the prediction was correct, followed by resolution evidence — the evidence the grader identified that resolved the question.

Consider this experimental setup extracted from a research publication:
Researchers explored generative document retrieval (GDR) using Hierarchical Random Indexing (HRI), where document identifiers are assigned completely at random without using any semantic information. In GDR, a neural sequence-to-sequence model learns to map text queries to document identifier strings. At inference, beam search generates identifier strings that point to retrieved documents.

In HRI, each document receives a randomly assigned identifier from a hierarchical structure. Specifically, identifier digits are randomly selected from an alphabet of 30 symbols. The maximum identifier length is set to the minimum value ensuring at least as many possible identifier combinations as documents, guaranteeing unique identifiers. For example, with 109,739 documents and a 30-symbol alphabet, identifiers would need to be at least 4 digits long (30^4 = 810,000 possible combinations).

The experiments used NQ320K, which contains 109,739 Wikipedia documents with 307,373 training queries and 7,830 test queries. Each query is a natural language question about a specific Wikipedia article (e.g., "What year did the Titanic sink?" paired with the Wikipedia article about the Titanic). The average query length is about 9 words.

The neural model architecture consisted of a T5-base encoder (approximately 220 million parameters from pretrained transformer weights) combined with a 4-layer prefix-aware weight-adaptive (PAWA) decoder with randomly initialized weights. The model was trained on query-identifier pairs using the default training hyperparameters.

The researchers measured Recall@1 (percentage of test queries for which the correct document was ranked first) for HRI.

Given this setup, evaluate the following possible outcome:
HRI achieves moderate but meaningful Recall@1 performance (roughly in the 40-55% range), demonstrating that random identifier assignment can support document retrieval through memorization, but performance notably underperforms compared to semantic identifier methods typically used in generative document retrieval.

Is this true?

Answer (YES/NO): NO